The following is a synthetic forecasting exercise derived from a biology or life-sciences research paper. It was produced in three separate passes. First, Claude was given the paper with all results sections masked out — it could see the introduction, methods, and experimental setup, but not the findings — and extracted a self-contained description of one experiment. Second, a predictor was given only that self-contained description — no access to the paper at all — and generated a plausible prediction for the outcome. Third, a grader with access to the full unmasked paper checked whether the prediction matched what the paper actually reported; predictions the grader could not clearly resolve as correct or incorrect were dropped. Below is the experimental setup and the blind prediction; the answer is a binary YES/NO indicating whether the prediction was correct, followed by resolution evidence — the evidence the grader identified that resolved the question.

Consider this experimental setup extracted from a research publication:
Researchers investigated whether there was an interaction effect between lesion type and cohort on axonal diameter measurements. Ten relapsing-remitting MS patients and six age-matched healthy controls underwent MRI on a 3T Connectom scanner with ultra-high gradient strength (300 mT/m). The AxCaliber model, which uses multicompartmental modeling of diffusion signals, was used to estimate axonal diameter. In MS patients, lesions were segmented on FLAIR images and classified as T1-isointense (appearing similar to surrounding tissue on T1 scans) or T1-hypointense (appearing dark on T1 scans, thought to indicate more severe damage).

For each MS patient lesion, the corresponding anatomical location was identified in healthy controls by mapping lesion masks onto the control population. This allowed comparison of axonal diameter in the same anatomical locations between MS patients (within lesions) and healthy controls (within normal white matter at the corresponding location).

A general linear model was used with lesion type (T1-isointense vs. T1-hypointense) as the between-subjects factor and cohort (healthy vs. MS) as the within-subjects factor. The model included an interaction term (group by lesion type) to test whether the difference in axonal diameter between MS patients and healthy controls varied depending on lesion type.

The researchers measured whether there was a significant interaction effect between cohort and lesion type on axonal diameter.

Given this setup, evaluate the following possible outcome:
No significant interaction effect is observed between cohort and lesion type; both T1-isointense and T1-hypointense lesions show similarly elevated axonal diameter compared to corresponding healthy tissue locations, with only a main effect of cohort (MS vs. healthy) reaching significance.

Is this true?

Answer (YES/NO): NO